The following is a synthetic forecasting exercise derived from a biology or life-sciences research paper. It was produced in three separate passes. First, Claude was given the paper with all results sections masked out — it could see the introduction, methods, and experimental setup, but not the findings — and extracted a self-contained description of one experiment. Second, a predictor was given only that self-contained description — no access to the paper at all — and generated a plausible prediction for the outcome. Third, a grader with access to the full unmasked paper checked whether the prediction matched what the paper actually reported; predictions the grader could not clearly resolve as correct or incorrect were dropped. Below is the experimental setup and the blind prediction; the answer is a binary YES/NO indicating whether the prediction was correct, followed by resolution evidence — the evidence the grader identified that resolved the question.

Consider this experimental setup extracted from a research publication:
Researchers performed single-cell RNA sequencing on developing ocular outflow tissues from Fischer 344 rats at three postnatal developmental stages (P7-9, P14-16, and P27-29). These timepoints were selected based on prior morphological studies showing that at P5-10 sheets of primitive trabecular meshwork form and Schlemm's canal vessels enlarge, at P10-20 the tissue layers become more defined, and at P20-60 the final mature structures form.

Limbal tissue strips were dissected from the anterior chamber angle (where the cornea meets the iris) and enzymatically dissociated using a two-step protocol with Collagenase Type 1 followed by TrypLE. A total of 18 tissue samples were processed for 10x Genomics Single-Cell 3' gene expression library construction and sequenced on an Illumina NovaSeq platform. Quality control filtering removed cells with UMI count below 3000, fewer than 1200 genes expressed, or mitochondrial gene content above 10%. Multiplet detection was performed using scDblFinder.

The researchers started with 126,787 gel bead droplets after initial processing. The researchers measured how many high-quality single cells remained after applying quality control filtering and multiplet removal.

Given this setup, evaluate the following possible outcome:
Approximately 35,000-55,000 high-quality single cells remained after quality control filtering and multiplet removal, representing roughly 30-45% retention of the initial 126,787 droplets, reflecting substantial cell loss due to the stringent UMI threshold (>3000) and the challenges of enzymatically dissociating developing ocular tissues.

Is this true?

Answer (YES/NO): NO